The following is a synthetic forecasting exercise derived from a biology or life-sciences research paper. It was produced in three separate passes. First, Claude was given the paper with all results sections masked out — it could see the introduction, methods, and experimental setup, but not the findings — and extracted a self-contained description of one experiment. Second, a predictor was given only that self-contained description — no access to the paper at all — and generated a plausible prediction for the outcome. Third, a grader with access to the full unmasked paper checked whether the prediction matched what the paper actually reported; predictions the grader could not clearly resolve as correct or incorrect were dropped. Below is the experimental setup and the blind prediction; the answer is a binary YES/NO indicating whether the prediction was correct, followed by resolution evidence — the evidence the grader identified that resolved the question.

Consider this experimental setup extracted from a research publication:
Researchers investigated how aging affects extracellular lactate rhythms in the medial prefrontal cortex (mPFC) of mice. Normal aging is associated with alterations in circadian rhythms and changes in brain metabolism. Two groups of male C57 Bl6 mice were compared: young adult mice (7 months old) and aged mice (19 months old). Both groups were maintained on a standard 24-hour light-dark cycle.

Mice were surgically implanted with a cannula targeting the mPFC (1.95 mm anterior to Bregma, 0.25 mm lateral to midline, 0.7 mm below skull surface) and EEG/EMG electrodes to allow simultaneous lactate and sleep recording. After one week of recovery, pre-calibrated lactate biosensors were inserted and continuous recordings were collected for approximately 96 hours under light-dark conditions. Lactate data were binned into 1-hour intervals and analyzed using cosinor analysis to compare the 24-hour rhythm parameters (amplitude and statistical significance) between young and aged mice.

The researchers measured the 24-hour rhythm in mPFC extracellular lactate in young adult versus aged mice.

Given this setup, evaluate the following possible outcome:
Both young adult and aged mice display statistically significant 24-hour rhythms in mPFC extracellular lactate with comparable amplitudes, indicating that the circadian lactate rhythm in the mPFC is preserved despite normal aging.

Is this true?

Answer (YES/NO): YES